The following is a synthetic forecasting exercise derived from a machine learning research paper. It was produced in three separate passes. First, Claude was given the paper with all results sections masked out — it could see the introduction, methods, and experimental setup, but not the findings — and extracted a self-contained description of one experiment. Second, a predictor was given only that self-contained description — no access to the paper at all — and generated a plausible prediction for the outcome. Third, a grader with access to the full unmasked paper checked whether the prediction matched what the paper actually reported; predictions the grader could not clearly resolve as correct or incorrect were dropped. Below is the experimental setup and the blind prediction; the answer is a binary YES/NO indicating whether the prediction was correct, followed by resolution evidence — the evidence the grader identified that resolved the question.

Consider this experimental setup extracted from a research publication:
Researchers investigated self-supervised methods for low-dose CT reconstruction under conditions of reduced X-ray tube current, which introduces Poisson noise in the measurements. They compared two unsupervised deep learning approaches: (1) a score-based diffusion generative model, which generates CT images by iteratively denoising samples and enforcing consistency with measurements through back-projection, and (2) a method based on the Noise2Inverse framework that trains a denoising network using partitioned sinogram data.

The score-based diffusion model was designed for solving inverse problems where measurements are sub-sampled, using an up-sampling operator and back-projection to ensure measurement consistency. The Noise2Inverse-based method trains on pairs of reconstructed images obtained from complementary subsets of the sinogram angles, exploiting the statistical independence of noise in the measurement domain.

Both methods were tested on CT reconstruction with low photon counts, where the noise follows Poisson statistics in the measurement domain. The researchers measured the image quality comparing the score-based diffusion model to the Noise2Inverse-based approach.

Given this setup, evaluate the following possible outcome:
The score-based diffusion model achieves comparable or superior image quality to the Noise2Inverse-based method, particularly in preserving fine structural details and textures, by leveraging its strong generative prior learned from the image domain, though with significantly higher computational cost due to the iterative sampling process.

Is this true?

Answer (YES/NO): NO